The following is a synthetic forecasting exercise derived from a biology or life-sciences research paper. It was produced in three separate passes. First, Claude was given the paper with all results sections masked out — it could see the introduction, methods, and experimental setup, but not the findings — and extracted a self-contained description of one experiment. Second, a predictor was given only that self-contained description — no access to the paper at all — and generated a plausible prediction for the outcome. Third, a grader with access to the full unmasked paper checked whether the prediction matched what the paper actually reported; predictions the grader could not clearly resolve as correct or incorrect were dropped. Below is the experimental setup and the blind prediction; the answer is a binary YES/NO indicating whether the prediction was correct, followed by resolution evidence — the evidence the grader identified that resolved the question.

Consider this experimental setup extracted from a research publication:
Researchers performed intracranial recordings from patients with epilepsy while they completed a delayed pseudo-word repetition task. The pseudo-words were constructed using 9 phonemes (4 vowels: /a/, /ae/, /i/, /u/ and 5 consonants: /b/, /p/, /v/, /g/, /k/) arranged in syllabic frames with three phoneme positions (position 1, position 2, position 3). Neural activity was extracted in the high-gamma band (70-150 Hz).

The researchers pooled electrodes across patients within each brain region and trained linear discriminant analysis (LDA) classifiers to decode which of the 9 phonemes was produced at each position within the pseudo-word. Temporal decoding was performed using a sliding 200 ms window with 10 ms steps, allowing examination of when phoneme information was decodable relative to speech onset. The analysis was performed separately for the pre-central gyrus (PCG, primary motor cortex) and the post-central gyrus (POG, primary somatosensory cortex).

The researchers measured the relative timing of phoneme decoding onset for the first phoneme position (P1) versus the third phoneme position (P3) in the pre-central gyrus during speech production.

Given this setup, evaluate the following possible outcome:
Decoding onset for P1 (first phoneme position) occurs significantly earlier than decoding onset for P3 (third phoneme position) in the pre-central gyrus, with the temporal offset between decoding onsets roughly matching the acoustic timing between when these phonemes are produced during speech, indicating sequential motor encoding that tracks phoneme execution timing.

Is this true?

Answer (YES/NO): YES